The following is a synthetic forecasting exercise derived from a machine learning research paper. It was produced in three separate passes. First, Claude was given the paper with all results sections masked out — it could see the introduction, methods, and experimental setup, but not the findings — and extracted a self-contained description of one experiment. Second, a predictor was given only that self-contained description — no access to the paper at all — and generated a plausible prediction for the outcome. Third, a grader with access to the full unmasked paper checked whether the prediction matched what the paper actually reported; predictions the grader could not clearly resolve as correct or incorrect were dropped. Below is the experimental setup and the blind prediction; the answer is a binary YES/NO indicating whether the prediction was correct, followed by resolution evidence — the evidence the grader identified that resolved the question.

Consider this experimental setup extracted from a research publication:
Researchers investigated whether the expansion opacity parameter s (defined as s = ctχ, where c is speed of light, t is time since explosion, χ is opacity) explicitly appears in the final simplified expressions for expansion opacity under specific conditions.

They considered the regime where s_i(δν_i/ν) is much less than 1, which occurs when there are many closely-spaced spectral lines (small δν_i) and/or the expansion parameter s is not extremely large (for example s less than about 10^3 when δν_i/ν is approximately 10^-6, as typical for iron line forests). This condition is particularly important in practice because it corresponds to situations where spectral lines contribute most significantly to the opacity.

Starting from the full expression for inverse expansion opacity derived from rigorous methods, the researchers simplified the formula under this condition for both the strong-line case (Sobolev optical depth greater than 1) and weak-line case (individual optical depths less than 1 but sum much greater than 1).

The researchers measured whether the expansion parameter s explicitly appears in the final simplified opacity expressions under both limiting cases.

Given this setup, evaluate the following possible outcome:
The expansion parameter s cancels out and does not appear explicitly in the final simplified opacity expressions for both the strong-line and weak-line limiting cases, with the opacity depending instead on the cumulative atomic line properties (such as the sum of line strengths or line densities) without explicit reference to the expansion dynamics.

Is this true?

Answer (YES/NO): YES